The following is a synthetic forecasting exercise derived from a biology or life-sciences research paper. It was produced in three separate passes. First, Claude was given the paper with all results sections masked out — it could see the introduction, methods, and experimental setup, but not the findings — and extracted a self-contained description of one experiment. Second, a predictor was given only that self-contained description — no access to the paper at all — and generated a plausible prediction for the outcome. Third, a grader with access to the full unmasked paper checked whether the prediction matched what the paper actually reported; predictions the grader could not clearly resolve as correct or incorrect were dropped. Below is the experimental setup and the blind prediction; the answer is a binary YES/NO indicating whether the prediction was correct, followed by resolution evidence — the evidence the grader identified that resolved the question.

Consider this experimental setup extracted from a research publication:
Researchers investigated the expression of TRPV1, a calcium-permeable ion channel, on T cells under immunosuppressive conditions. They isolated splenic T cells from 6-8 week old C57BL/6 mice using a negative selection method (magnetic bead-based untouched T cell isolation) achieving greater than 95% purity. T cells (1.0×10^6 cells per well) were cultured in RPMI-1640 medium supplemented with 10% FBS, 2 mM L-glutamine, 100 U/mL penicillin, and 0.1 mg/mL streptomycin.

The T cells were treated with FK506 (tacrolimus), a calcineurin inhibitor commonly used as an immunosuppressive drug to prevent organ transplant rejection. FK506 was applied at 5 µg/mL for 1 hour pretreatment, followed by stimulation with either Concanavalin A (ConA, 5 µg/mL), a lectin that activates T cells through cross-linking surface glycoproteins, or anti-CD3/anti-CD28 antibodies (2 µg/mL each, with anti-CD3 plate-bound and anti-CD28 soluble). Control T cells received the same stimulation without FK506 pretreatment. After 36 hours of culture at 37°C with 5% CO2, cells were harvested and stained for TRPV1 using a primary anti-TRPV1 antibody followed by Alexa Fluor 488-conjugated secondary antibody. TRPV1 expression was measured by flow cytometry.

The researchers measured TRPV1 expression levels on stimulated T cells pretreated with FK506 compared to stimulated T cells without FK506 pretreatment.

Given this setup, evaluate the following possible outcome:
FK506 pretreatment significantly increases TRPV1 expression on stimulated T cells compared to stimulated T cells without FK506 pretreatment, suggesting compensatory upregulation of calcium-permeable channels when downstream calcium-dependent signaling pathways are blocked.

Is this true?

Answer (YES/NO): YES